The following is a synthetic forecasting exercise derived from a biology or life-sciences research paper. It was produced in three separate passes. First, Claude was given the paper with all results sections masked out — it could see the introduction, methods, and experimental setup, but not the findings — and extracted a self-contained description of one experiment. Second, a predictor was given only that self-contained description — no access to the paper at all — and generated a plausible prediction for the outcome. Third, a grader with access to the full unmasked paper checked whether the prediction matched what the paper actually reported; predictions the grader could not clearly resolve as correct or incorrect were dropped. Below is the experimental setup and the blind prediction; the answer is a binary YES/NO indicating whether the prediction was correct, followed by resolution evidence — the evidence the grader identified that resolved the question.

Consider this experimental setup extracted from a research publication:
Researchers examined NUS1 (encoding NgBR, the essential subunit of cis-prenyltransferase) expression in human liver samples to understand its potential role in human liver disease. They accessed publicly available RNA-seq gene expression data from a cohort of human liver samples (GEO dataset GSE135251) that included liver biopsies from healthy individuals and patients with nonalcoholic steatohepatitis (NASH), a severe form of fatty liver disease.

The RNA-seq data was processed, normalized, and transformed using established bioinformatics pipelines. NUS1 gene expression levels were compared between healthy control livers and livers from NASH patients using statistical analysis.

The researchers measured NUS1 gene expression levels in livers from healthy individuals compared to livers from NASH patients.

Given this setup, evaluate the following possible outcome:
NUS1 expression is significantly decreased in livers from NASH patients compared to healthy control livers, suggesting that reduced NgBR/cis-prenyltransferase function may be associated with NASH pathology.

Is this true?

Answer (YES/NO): YES